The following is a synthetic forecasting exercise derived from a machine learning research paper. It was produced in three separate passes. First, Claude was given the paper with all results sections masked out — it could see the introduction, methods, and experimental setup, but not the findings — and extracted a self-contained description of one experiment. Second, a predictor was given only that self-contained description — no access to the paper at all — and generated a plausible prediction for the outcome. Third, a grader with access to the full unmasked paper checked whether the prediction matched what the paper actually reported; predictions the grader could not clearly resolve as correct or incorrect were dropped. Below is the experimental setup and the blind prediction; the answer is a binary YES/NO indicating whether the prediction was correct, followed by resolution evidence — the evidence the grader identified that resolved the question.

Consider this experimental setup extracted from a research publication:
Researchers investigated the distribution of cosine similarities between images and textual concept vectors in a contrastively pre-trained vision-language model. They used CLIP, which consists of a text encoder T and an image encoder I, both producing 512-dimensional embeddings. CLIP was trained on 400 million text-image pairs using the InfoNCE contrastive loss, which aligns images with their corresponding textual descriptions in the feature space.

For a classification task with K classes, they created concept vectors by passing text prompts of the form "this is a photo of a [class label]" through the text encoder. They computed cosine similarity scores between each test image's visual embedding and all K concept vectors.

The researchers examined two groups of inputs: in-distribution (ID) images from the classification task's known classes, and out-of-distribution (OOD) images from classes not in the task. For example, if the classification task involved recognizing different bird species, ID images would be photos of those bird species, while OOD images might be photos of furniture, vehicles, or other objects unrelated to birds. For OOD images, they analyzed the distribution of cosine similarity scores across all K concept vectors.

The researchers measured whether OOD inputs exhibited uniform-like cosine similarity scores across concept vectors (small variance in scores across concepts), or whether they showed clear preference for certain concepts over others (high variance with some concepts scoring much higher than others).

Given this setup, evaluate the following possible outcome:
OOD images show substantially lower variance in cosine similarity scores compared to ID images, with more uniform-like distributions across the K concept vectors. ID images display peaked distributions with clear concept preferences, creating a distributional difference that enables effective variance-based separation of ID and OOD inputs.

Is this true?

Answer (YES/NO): YES